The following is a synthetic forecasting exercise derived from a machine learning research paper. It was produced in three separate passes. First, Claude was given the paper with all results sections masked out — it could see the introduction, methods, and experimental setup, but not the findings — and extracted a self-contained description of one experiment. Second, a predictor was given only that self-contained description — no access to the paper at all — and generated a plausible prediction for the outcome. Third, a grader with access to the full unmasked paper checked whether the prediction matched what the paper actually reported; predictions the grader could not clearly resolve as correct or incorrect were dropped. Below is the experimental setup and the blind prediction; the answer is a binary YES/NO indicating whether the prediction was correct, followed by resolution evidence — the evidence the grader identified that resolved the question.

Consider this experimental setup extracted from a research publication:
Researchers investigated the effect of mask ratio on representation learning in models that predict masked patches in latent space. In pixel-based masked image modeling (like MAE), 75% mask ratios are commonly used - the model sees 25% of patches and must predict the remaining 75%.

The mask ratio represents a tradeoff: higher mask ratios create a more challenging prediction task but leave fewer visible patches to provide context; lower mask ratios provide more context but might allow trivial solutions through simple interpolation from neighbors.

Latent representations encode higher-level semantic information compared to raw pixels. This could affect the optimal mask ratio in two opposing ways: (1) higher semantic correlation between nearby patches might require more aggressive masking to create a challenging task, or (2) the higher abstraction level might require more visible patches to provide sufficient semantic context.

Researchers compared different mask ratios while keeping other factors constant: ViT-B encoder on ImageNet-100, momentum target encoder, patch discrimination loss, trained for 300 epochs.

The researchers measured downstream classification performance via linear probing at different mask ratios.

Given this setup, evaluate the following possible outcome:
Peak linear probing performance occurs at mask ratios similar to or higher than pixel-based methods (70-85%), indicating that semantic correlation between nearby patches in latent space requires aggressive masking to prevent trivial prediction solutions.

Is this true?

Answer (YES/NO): NO